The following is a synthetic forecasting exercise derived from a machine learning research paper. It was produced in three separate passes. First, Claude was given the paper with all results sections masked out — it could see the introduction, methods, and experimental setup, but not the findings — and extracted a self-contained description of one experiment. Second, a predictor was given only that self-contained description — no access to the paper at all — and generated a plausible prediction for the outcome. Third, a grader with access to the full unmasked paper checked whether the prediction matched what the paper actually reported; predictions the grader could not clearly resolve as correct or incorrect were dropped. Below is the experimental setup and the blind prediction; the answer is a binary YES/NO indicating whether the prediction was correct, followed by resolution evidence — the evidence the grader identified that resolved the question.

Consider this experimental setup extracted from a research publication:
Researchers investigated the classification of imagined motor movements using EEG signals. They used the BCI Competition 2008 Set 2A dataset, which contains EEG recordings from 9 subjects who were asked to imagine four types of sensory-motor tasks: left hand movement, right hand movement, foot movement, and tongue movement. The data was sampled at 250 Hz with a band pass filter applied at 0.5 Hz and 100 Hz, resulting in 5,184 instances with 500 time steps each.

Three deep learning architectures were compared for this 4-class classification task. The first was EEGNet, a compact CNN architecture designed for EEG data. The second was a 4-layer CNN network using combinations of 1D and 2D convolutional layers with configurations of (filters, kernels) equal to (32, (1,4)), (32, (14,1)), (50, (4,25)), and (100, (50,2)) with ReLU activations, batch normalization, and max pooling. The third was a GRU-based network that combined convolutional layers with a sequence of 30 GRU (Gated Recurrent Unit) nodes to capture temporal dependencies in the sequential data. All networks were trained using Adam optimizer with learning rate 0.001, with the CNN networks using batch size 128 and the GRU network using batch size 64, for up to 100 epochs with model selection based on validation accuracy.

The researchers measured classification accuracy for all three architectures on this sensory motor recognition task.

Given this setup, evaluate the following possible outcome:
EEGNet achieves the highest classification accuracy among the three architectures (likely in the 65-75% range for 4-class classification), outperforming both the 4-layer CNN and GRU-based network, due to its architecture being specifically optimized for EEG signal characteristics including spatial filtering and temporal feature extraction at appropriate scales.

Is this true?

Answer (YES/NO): NO